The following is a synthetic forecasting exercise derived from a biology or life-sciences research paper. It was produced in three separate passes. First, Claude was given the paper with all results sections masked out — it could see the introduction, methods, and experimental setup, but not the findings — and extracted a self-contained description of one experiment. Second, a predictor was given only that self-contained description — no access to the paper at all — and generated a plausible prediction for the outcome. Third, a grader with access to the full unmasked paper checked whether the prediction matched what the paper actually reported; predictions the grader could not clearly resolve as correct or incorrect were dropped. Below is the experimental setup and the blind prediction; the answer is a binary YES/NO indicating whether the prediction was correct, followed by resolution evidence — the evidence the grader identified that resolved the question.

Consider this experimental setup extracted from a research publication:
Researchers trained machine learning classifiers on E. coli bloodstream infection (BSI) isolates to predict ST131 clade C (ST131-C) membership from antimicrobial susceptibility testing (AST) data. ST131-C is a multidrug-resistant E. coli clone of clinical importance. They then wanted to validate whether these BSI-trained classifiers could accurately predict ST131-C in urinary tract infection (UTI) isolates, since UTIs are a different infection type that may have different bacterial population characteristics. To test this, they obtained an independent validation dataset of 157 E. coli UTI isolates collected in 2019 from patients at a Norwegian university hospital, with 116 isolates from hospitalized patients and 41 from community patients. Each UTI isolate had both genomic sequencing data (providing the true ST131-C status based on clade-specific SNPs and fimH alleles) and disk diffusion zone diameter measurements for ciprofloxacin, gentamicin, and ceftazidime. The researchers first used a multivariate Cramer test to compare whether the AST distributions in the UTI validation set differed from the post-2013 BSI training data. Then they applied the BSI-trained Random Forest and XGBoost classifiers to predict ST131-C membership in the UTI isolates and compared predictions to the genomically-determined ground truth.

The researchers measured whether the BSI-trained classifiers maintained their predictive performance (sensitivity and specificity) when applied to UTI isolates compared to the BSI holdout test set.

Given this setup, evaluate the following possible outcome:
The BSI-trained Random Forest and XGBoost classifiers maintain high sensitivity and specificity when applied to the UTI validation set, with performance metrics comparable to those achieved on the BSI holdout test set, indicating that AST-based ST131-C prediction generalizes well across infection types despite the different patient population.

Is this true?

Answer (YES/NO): NO